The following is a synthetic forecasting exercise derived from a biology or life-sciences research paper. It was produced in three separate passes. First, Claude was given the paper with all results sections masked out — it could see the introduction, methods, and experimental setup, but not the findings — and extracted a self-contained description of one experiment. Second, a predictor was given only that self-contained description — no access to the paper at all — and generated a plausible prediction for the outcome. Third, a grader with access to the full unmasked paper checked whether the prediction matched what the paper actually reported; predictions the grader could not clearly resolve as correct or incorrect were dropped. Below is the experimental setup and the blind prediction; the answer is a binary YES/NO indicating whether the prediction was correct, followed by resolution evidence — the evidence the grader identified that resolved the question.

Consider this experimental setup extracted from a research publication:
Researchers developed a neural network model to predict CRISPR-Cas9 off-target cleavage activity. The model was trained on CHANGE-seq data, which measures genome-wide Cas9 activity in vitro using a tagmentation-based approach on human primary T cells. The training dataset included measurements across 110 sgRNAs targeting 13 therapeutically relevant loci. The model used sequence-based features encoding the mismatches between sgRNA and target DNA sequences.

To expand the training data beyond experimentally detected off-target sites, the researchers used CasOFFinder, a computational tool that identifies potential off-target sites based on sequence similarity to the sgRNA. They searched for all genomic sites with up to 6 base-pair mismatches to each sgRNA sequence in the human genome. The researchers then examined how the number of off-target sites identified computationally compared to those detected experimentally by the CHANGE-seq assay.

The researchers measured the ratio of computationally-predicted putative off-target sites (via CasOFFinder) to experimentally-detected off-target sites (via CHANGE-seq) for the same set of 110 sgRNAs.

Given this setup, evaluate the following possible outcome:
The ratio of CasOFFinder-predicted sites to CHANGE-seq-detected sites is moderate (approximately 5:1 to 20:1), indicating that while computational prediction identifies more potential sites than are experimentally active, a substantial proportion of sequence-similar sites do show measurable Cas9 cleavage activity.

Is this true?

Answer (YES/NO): YES